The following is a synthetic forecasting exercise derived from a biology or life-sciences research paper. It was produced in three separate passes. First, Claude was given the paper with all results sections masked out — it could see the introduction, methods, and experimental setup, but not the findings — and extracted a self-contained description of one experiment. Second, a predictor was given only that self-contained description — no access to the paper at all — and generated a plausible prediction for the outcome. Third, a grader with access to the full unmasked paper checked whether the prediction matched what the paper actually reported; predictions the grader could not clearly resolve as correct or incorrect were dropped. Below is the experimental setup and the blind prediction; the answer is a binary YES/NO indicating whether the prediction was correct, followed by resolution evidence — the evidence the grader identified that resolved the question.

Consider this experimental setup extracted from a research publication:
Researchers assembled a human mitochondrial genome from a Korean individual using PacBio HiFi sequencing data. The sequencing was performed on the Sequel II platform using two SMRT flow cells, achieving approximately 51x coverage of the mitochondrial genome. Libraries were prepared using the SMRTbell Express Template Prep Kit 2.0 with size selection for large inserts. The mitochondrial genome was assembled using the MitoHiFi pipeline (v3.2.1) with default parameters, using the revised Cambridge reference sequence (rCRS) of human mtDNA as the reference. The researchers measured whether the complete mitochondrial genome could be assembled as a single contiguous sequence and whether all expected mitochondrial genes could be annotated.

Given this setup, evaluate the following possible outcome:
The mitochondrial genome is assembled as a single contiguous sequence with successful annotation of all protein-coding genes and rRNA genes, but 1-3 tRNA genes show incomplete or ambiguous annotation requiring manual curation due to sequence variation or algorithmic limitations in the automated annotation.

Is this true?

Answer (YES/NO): NO